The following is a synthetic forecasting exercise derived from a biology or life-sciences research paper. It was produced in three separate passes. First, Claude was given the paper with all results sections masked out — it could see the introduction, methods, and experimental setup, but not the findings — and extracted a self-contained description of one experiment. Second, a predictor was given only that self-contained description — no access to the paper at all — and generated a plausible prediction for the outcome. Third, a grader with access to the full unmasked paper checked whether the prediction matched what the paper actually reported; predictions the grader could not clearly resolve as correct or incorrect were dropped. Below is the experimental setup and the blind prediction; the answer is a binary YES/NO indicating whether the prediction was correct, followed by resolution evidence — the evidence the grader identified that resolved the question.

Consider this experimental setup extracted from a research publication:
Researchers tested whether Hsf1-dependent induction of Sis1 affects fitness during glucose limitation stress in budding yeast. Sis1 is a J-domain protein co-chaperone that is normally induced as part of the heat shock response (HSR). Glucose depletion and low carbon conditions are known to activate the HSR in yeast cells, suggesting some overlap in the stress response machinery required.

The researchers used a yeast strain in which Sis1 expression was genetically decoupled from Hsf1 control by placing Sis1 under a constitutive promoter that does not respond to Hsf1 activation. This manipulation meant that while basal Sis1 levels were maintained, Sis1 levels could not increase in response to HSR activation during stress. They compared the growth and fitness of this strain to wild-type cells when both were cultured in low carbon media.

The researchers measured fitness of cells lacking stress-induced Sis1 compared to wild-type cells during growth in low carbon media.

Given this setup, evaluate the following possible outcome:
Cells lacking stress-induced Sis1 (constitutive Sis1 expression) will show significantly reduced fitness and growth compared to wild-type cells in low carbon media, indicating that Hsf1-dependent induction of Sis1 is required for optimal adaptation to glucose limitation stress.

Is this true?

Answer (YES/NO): YES